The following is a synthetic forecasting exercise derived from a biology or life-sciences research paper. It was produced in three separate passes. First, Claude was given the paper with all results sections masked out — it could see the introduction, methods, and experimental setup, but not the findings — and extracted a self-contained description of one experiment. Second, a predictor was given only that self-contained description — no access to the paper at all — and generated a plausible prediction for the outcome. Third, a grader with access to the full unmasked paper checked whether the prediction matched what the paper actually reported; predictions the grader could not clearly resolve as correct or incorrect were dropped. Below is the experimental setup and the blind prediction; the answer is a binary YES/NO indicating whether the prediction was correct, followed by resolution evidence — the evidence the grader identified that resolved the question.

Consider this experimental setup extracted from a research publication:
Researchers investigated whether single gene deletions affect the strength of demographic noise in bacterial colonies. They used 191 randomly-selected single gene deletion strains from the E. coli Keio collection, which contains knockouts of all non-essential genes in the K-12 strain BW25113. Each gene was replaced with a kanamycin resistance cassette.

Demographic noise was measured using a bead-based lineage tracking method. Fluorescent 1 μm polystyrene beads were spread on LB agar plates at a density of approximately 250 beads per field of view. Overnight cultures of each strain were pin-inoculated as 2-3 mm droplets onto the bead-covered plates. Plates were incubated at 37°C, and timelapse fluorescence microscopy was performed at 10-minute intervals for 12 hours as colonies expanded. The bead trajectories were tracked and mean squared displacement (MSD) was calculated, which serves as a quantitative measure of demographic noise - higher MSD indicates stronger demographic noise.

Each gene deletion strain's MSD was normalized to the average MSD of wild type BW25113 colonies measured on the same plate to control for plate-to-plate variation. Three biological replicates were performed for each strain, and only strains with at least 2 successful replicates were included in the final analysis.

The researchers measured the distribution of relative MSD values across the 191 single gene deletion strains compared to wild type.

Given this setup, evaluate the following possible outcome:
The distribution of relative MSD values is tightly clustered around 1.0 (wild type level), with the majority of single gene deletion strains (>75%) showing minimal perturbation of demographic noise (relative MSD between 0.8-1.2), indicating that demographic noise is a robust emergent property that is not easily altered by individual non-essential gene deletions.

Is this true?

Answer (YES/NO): NO